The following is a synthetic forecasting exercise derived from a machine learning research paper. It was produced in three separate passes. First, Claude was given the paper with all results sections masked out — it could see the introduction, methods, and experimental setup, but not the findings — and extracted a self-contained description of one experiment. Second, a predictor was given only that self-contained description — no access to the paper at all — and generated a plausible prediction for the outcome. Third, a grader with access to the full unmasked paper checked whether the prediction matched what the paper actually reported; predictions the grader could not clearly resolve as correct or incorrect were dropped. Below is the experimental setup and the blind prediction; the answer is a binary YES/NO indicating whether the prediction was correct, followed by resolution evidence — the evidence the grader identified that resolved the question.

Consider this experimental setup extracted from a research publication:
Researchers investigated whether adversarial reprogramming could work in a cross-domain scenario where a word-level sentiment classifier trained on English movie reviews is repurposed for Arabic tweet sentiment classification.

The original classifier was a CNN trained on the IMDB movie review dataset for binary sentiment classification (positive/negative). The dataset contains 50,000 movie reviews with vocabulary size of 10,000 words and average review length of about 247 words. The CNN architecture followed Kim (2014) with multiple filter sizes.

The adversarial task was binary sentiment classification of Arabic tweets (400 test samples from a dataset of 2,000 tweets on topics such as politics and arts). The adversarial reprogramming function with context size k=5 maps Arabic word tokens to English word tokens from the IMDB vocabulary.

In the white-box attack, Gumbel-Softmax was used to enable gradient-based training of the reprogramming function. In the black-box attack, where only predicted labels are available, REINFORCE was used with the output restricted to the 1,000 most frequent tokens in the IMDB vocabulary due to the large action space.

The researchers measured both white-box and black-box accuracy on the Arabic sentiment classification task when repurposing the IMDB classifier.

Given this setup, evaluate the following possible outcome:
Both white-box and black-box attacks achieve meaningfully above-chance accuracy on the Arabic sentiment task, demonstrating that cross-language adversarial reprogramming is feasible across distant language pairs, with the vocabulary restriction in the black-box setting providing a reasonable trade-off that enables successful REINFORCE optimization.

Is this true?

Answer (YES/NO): YES